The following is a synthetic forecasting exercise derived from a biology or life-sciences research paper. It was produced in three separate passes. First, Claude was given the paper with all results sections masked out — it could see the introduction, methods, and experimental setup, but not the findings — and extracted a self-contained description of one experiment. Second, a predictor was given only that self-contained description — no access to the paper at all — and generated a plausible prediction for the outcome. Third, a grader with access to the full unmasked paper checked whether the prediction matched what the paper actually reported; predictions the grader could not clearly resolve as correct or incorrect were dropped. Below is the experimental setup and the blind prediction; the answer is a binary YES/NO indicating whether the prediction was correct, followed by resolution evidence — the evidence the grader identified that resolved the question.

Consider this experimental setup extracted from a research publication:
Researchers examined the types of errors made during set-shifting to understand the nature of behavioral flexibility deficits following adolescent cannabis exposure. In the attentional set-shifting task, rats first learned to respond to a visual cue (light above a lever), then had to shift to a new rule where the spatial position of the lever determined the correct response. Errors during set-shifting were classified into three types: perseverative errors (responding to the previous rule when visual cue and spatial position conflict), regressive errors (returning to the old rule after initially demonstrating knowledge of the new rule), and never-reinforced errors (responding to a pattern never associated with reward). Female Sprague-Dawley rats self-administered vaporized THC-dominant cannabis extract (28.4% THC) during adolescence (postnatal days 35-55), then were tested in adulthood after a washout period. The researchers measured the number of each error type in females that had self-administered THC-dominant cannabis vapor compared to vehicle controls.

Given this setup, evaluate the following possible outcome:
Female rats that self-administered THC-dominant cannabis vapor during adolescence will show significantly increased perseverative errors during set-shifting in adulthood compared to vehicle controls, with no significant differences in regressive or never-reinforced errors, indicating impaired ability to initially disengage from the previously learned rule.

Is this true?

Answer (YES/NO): NO